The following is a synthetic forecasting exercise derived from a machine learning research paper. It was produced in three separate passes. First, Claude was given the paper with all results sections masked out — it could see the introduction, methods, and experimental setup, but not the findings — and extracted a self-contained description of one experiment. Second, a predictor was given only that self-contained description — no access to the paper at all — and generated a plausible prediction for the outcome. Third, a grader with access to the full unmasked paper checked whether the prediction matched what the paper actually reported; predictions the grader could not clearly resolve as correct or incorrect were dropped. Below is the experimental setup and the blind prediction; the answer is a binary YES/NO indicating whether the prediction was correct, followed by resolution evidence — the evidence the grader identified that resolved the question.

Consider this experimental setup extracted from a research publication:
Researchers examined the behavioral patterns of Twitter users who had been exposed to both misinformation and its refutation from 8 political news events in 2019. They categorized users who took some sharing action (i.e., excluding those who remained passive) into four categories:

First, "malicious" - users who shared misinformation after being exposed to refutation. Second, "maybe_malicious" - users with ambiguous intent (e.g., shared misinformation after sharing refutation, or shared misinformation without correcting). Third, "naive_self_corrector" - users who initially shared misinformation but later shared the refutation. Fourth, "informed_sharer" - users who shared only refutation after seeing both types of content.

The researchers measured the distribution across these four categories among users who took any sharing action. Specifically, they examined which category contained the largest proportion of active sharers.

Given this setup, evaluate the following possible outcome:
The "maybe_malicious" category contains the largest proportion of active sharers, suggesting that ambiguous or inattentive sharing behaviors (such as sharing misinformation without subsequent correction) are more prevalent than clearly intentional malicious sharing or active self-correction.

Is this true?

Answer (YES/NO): NO